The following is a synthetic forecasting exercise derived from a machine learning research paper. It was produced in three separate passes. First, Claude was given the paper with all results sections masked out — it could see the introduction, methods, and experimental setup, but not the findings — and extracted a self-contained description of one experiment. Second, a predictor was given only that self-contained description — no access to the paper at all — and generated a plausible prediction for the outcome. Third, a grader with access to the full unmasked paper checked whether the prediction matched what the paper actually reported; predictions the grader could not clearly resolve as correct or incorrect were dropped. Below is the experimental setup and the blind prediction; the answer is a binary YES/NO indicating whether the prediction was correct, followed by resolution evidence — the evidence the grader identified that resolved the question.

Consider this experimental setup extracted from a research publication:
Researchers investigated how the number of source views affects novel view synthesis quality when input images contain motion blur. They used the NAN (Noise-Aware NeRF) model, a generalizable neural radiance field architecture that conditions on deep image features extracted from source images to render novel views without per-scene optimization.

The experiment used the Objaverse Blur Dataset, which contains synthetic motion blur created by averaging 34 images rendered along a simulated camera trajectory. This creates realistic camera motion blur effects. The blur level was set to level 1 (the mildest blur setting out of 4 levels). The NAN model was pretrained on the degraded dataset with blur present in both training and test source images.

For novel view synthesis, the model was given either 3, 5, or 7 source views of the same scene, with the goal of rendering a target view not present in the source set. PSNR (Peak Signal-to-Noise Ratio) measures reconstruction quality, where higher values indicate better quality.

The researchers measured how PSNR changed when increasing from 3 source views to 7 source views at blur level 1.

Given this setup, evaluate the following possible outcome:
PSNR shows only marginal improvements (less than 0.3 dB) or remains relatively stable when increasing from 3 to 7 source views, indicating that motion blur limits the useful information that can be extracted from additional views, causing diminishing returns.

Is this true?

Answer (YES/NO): NO